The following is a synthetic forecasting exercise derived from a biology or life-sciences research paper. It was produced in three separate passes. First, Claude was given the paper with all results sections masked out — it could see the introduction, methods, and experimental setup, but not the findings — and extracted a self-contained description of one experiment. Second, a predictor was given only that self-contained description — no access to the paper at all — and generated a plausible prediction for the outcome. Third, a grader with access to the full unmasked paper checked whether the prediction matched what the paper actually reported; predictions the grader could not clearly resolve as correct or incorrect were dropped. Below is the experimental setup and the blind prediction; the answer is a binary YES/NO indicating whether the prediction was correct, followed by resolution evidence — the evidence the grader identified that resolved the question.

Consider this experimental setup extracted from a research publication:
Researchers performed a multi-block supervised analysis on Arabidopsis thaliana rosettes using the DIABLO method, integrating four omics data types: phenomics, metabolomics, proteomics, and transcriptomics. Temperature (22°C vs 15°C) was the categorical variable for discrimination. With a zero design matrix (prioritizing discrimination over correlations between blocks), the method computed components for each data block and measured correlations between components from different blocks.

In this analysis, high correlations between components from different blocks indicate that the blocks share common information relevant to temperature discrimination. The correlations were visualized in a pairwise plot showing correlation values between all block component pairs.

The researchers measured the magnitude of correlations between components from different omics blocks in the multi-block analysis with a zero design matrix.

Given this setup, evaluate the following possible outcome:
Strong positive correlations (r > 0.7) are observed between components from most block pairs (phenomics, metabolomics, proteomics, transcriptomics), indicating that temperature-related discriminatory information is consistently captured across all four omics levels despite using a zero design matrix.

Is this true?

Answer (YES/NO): YES